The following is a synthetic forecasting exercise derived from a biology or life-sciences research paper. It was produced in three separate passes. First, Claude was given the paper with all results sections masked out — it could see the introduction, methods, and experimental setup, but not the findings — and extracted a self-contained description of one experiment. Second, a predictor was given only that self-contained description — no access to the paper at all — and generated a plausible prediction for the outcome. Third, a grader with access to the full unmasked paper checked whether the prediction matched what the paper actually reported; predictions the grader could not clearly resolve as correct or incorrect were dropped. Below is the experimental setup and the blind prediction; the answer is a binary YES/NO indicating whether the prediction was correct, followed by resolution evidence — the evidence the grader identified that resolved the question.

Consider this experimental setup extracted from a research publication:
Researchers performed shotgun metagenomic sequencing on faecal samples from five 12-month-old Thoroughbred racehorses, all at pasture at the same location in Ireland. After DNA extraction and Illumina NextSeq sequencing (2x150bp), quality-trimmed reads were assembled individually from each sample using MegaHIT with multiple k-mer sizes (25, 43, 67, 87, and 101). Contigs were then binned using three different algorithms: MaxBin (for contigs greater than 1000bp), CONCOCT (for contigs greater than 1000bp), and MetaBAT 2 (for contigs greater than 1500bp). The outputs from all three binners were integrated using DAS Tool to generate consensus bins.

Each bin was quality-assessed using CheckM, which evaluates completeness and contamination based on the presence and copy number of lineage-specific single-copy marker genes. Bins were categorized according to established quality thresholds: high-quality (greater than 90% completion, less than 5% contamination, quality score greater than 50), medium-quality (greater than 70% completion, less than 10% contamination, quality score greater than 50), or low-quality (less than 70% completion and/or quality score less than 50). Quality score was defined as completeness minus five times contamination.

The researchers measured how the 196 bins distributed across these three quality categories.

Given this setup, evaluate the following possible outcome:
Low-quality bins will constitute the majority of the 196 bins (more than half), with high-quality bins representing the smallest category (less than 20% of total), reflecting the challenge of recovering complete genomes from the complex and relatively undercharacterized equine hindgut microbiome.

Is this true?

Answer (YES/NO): NO